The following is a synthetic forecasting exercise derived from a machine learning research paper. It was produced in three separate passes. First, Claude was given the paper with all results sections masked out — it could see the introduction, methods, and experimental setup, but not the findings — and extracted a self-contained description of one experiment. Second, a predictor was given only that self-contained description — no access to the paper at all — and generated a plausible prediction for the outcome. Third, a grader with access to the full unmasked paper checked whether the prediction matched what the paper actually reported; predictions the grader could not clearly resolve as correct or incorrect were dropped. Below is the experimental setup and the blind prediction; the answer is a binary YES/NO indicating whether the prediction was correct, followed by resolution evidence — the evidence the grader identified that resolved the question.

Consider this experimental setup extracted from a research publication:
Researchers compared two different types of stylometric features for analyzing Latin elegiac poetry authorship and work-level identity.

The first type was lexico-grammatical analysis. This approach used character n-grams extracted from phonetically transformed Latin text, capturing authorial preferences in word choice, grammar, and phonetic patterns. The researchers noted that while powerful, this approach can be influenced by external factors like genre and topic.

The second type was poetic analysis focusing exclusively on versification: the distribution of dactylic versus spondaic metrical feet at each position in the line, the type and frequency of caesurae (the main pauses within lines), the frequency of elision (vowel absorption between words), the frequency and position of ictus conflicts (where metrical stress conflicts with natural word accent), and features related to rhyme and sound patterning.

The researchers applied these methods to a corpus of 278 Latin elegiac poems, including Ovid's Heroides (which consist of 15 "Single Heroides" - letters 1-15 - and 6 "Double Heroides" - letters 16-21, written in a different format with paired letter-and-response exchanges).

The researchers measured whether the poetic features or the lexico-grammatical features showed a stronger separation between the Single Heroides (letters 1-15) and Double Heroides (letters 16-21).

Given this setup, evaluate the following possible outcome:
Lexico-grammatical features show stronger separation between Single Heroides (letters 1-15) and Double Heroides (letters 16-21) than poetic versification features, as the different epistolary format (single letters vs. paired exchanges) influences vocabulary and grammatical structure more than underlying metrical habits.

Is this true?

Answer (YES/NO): NO